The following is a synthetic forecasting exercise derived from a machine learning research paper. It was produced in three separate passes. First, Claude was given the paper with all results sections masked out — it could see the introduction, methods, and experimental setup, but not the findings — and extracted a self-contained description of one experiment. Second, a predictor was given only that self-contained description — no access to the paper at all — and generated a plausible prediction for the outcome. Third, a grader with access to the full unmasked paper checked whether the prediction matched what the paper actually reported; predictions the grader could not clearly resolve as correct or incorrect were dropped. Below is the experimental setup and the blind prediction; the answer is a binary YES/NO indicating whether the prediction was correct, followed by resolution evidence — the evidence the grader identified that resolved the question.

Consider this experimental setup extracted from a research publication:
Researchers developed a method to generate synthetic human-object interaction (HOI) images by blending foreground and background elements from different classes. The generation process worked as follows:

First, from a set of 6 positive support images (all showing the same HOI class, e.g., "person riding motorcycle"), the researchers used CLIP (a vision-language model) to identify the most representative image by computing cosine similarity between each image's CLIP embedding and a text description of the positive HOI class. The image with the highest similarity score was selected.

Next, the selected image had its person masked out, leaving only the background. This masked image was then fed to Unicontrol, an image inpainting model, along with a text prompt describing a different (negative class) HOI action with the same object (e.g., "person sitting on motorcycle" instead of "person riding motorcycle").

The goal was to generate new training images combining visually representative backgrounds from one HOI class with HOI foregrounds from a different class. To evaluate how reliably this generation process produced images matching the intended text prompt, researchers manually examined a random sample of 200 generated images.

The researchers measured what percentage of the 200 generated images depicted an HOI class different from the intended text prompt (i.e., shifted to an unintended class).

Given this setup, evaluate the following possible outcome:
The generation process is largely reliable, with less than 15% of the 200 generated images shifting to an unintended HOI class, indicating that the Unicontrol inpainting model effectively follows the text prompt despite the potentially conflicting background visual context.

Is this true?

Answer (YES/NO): NO